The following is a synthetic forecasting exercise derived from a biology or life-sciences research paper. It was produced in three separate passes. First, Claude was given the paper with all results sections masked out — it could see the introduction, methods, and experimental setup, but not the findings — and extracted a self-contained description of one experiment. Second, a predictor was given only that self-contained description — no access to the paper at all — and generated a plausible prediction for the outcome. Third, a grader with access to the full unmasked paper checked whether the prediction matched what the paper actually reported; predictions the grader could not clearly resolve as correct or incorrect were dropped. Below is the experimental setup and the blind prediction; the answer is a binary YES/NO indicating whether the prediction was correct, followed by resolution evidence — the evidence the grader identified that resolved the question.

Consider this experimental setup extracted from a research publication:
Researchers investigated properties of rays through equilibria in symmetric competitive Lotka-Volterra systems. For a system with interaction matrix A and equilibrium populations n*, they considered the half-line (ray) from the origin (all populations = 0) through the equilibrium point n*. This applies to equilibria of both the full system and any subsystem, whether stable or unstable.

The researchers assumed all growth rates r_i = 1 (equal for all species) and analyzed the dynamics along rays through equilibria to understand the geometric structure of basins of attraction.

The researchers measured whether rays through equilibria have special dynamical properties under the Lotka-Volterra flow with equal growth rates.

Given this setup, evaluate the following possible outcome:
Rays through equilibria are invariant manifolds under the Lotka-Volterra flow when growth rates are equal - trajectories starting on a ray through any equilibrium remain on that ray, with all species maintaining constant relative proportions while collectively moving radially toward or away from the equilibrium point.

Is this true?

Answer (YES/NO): YES